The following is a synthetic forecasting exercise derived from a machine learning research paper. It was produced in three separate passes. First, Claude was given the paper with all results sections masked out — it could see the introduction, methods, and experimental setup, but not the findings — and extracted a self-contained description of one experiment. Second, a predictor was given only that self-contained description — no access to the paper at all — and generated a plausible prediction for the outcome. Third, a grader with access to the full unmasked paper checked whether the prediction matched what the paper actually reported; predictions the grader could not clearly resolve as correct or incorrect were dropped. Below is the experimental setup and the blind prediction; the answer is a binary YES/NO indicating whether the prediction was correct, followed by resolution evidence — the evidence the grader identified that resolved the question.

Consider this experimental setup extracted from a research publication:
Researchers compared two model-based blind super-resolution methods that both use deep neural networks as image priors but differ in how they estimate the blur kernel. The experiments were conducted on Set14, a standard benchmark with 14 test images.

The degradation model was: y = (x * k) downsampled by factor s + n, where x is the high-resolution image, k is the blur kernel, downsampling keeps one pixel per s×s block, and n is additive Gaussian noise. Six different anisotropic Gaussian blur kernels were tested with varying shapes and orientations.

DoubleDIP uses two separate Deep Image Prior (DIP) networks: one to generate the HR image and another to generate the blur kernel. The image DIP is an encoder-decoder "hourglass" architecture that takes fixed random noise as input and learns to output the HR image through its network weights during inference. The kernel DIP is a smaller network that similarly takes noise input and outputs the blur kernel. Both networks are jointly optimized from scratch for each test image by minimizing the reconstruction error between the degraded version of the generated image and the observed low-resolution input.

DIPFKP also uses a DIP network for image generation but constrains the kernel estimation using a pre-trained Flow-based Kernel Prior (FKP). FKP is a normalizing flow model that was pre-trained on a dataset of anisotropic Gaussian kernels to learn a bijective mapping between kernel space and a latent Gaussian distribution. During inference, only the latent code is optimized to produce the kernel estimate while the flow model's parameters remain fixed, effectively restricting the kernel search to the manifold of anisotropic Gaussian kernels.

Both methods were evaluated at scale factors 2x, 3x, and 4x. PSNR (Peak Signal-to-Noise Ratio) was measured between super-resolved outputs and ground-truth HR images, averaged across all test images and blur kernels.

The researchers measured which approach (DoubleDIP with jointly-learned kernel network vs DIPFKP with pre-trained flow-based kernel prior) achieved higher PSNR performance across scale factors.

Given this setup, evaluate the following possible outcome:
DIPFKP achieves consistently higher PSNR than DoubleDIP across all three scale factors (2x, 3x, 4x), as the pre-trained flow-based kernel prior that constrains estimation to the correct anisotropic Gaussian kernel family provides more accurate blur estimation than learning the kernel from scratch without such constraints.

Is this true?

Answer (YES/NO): YES